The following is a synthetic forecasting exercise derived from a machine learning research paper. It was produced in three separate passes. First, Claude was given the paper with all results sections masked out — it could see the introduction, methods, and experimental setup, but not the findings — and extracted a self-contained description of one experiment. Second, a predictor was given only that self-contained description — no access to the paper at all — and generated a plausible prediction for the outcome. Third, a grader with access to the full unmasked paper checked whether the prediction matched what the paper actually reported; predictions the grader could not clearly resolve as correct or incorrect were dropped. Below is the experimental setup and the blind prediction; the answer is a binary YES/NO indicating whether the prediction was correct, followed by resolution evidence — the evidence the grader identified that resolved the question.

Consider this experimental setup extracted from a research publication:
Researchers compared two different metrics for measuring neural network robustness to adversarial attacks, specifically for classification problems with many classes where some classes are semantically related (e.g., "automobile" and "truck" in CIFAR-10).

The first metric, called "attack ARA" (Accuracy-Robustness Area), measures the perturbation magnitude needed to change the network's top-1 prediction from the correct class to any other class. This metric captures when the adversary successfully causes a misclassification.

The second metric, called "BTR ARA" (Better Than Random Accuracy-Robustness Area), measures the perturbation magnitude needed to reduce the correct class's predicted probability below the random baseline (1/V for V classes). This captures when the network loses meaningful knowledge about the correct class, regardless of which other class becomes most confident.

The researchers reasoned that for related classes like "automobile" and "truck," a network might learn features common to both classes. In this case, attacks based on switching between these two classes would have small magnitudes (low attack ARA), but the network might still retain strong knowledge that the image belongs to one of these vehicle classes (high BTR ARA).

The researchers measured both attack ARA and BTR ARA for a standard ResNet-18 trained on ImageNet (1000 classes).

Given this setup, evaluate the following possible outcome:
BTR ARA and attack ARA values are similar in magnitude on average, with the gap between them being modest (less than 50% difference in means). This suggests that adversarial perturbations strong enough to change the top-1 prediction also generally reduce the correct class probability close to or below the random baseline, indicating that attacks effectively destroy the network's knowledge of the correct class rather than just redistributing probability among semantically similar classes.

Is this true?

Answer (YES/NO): NO